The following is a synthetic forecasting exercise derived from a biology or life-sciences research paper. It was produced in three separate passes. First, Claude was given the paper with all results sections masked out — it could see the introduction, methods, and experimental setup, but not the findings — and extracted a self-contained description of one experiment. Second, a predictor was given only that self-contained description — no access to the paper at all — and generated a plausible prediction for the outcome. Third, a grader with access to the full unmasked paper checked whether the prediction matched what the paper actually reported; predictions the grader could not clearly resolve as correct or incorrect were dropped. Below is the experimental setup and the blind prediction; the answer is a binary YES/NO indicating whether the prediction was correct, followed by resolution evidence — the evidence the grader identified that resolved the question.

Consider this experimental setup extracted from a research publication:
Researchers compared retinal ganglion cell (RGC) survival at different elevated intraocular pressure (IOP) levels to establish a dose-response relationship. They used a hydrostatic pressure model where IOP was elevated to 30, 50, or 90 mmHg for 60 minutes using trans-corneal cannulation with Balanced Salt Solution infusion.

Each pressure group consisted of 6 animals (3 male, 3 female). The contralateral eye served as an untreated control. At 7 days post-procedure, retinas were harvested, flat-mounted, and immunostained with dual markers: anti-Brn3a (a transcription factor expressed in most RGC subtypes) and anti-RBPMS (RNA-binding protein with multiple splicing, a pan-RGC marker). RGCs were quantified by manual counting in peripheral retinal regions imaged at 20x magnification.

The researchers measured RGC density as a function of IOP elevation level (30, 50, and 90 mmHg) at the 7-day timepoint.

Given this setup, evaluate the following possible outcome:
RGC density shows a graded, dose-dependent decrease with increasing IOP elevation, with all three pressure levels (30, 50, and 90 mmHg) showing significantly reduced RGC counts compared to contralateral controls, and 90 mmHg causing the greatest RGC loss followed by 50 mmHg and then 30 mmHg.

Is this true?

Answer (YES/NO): NO